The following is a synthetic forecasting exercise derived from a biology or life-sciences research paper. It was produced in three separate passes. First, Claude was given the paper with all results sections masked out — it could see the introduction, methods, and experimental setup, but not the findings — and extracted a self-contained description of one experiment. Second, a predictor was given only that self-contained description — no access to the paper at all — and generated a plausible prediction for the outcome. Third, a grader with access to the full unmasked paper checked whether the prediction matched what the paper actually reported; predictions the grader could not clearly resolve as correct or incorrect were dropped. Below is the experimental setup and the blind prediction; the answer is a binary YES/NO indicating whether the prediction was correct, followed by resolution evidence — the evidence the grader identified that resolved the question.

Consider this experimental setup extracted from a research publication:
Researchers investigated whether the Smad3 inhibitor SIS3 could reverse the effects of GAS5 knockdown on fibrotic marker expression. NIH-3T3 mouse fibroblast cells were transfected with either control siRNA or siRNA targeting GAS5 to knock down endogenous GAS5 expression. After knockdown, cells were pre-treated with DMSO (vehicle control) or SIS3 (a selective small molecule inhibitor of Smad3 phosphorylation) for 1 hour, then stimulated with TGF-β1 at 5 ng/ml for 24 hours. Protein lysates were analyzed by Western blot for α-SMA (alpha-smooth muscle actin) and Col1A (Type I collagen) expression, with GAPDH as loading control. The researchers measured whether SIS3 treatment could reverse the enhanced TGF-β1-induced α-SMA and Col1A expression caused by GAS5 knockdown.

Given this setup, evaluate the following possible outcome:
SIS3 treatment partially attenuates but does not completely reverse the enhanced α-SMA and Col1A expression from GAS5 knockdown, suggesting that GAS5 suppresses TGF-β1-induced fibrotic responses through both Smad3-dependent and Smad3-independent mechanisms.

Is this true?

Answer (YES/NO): NO